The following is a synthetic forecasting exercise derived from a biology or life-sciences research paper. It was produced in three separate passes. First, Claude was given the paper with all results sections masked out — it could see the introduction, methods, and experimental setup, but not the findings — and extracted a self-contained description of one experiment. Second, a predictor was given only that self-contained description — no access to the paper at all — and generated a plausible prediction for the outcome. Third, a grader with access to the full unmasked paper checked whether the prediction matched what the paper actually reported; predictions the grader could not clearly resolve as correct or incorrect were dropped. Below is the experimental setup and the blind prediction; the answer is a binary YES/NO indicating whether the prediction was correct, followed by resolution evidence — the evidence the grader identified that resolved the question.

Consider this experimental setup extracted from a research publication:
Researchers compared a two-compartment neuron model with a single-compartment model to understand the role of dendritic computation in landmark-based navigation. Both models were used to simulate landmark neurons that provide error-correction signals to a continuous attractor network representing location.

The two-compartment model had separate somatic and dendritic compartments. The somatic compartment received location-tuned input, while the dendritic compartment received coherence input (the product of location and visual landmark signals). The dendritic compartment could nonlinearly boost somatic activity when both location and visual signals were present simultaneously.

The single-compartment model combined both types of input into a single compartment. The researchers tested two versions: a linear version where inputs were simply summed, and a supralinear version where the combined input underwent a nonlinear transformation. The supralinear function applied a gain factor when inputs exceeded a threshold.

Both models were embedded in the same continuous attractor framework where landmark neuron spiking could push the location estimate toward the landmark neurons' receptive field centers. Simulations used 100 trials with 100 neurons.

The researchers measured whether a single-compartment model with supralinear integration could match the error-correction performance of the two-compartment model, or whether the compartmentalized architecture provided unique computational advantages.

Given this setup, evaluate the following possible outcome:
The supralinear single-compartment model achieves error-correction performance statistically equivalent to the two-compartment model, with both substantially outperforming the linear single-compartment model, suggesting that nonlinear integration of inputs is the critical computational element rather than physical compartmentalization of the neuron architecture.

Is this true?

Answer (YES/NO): NO